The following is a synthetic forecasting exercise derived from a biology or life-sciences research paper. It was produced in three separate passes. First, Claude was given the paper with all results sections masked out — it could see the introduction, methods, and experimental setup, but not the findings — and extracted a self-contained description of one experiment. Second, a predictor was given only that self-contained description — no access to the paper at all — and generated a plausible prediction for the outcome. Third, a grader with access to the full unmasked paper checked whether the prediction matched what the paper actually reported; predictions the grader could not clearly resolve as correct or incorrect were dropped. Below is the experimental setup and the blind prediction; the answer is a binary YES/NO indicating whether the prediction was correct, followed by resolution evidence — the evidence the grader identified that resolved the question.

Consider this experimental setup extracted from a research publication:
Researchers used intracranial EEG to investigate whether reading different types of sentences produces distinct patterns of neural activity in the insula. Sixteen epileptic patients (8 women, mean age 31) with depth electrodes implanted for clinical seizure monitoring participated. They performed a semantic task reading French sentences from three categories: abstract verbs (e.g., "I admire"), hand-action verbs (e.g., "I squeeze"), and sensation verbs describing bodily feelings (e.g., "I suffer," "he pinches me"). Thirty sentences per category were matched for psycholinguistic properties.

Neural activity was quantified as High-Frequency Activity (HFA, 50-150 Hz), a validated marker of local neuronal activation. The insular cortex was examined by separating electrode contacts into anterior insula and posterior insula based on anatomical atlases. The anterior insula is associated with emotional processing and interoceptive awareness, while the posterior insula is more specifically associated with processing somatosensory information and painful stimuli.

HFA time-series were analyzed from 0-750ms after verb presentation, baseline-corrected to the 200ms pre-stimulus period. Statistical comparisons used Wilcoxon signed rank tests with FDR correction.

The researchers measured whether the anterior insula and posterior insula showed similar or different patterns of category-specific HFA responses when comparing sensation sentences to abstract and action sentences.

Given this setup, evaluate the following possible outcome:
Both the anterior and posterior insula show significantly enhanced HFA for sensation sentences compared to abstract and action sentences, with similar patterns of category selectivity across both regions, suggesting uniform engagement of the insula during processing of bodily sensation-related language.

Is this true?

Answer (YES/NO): NO